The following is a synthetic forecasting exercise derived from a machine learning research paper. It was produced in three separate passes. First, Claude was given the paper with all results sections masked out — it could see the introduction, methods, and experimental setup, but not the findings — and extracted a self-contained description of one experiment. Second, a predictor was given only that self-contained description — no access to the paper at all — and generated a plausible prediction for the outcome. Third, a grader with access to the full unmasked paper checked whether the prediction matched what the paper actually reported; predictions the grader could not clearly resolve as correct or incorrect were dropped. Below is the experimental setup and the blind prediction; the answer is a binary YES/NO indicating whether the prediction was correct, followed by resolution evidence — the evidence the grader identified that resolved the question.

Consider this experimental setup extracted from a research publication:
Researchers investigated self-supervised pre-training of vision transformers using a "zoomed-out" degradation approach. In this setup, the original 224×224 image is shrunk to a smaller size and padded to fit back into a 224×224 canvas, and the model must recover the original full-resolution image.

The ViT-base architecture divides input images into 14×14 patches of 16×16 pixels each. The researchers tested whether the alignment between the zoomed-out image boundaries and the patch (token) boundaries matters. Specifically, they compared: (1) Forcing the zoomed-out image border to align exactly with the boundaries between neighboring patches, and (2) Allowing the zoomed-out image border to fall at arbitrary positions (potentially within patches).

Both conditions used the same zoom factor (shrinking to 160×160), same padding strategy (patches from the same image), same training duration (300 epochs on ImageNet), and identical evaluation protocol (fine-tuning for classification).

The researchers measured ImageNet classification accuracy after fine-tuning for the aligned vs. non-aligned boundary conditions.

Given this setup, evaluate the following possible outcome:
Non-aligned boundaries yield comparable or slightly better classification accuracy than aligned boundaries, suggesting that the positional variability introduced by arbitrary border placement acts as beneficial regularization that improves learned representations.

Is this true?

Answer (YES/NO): NO